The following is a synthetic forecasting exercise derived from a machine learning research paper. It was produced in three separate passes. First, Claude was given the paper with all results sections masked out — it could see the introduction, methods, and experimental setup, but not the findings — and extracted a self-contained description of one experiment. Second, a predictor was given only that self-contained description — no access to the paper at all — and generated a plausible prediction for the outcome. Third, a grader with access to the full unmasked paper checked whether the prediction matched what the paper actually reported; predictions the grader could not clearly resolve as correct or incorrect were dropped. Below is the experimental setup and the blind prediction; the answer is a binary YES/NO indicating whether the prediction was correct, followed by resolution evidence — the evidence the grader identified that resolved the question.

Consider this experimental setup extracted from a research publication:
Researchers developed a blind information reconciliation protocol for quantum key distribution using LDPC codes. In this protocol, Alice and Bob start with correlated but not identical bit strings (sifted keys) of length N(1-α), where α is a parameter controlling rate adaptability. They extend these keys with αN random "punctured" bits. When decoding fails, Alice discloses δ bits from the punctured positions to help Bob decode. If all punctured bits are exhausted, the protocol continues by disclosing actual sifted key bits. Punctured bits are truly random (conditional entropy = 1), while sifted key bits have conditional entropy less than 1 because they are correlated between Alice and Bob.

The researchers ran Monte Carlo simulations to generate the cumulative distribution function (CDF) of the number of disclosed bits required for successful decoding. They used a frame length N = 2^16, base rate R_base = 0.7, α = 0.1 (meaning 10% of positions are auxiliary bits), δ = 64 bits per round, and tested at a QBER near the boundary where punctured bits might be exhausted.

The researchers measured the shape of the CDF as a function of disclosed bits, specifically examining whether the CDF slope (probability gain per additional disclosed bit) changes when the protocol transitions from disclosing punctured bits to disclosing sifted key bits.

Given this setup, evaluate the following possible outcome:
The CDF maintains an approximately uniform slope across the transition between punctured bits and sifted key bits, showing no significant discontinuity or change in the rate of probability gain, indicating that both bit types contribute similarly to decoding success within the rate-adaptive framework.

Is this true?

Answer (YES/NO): NO